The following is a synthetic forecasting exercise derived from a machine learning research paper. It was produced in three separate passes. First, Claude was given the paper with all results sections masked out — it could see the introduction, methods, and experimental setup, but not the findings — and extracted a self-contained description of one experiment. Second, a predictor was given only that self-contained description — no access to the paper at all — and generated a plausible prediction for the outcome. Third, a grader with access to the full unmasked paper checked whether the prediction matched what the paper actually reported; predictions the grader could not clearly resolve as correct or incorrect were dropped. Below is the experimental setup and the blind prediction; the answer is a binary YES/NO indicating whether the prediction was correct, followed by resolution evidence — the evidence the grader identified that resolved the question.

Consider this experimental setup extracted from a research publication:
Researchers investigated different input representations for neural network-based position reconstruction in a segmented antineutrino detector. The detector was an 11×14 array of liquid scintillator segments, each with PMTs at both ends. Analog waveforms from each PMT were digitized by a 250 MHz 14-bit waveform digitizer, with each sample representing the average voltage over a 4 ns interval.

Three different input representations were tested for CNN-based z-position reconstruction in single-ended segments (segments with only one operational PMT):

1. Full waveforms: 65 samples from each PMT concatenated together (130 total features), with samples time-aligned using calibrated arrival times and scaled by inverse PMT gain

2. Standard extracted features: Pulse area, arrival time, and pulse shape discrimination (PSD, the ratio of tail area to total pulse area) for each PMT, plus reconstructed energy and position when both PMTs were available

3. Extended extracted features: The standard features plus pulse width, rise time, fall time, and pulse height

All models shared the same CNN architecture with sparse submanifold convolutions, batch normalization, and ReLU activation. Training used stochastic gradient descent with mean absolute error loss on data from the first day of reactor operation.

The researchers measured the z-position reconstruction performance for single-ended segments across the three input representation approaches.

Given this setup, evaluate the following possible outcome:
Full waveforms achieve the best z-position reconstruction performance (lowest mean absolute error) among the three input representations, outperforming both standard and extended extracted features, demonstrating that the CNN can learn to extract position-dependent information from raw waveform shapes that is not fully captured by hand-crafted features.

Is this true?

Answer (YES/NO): YES